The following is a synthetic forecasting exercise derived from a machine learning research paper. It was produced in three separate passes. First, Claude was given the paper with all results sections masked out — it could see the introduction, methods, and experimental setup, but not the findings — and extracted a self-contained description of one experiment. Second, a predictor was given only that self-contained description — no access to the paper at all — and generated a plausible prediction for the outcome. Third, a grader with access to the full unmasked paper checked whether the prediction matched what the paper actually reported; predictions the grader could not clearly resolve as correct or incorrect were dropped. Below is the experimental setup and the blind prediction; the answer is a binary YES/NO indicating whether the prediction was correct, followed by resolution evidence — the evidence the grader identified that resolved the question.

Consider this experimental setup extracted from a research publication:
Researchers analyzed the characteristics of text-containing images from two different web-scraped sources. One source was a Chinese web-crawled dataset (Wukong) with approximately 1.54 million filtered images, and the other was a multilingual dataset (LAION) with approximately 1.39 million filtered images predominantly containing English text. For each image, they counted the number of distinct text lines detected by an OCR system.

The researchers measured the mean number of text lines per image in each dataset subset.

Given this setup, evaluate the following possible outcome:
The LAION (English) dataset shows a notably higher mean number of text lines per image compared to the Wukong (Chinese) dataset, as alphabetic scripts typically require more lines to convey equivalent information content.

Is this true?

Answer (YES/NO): YES